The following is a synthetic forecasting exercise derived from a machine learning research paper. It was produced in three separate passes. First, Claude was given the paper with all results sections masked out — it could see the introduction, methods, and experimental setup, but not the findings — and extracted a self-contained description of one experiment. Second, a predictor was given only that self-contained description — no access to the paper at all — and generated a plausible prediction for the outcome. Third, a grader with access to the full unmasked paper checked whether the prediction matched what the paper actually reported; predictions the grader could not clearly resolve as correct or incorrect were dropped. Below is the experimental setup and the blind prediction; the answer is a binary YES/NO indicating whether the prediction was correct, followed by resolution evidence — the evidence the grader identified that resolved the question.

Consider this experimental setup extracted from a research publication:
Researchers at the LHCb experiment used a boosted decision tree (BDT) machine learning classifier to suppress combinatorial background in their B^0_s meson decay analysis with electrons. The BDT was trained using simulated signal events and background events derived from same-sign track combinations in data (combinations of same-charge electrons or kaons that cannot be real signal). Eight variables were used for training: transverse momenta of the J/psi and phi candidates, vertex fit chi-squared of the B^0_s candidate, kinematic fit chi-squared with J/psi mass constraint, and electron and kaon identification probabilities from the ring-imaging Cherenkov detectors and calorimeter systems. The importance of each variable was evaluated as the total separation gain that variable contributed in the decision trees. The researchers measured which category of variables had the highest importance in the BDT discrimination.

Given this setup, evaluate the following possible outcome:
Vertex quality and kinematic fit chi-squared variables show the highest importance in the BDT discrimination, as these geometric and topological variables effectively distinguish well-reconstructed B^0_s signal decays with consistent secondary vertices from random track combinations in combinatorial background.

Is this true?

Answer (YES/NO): NO